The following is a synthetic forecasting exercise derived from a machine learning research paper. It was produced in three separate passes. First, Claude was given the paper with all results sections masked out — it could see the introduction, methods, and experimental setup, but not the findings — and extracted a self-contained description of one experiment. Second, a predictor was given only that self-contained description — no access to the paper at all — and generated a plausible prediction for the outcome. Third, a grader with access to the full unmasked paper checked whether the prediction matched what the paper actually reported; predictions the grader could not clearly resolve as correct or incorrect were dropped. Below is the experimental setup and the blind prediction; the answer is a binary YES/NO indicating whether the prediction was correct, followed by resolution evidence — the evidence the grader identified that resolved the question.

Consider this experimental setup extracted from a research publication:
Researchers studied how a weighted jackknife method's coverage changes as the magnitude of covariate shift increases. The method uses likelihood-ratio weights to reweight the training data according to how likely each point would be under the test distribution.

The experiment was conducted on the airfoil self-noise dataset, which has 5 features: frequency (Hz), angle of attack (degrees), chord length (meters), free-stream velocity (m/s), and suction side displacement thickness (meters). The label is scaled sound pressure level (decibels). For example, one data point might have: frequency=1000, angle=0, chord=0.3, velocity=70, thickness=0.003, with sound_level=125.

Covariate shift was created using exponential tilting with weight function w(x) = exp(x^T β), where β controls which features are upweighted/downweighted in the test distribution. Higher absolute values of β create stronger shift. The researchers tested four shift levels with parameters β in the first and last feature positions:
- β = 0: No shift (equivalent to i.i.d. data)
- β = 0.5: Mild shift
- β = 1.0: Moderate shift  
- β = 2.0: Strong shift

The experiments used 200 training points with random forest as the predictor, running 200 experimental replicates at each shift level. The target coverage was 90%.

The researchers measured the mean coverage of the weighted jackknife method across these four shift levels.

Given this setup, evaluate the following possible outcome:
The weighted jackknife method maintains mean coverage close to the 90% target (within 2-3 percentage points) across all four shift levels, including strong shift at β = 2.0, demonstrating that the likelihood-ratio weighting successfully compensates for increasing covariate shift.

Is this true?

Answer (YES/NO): YES